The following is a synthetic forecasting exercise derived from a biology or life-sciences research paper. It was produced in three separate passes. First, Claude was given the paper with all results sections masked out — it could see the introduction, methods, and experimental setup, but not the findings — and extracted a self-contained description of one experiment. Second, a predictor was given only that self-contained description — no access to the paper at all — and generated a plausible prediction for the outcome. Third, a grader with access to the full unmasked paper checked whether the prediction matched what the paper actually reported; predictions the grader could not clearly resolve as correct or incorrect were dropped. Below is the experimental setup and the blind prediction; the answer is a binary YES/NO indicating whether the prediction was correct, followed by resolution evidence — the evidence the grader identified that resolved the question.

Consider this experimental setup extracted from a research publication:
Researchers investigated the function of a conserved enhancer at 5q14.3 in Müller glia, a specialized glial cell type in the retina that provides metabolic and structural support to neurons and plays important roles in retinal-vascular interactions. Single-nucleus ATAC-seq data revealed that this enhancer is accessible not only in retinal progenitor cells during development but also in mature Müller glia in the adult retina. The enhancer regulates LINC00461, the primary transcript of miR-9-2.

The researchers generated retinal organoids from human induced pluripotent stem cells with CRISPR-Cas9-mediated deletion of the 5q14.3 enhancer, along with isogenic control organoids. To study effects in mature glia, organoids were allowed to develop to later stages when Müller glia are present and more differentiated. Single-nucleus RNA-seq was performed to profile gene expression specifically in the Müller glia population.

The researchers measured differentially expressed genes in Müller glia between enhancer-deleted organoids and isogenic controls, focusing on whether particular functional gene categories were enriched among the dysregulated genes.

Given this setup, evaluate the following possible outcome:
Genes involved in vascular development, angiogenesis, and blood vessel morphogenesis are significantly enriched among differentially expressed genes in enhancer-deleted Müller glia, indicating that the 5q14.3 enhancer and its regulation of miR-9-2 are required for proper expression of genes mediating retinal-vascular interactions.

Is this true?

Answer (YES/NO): NO